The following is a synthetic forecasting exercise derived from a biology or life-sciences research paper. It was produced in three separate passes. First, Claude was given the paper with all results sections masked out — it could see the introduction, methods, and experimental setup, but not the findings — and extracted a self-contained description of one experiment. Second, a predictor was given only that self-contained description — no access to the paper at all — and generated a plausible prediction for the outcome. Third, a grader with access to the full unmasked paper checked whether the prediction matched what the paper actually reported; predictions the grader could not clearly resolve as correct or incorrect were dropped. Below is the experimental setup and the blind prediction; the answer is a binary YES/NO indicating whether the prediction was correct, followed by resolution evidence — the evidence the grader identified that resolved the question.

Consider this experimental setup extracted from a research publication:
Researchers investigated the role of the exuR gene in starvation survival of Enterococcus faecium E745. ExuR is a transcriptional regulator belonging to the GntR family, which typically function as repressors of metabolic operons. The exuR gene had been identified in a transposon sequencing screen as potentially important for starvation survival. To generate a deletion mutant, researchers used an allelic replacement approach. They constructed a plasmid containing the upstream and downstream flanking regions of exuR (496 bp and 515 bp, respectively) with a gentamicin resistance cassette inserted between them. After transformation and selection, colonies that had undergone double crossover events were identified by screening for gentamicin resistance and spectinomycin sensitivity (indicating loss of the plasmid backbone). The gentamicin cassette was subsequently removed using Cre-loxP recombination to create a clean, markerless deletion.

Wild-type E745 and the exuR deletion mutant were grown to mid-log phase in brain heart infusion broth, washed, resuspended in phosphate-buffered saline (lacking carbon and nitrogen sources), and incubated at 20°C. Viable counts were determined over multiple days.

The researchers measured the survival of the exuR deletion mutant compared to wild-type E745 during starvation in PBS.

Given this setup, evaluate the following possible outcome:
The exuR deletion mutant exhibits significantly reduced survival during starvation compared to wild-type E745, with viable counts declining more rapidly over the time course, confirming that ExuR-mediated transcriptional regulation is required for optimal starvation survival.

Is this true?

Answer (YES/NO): NO